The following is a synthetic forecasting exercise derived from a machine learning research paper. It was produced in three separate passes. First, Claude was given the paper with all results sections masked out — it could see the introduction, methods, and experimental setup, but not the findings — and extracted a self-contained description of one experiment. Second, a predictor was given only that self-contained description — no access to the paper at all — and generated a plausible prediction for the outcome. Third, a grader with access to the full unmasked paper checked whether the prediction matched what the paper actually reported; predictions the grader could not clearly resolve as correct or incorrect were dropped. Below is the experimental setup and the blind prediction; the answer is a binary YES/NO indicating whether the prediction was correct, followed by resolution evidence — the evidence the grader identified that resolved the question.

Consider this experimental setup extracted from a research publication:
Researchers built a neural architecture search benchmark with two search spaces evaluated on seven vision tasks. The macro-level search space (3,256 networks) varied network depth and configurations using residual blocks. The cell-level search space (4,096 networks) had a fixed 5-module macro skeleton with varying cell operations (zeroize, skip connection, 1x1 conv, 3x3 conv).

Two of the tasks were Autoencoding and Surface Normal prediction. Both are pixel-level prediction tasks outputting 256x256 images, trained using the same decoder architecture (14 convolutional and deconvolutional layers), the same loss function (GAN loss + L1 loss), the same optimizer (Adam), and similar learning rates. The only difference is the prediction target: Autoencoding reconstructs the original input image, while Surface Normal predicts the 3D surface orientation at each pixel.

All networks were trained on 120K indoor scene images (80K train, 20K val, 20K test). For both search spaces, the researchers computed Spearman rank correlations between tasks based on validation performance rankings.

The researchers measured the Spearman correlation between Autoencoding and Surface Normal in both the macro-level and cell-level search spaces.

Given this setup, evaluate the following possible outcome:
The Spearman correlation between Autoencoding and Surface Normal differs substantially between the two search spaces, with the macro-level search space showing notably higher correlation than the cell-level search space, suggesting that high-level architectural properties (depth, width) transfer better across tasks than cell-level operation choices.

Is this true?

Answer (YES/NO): YES